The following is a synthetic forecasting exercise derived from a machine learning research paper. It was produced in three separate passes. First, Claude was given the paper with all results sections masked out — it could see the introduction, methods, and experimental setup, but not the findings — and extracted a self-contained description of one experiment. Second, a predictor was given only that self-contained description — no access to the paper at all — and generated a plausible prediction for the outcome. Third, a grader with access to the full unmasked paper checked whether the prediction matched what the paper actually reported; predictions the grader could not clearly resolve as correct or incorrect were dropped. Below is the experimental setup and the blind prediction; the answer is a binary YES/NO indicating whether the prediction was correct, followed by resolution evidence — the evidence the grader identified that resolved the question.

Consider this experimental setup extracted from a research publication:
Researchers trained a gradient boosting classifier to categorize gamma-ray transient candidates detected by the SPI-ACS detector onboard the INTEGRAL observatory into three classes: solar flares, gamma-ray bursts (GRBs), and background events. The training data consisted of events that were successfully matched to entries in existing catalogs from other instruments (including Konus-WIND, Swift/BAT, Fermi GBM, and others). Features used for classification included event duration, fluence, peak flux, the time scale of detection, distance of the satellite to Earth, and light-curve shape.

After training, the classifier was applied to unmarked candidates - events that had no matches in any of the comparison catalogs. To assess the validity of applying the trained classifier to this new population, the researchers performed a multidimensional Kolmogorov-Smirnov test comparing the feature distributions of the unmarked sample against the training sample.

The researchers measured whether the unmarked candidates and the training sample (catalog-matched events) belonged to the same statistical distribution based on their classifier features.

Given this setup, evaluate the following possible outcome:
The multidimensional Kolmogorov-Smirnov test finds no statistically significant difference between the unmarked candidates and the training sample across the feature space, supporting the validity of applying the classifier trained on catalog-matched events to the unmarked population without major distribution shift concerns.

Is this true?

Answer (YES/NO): NO